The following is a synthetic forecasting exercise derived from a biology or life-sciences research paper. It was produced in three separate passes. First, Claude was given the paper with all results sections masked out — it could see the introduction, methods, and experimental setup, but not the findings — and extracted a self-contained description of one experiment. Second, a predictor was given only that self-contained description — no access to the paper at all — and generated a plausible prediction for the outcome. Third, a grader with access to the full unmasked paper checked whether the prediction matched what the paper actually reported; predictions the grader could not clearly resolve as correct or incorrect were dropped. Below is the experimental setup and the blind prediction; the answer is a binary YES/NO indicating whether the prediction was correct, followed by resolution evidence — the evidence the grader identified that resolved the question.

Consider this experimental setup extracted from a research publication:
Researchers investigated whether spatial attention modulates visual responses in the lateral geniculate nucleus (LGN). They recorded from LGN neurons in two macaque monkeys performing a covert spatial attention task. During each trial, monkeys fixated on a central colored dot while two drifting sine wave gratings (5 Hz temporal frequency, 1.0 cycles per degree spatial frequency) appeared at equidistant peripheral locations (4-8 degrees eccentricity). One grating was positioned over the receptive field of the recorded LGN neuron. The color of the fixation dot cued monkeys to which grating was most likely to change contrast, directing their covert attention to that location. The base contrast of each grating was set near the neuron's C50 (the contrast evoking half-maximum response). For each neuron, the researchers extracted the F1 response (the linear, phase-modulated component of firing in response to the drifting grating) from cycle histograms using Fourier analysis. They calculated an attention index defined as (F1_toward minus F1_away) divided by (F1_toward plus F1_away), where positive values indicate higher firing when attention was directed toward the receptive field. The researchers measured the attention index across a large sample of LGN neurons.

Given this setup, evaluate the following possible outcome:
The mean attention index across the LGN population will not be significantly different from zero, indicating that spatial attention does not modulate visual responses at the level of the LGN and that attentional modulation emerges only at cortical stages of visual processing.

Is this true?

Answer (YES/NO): NO